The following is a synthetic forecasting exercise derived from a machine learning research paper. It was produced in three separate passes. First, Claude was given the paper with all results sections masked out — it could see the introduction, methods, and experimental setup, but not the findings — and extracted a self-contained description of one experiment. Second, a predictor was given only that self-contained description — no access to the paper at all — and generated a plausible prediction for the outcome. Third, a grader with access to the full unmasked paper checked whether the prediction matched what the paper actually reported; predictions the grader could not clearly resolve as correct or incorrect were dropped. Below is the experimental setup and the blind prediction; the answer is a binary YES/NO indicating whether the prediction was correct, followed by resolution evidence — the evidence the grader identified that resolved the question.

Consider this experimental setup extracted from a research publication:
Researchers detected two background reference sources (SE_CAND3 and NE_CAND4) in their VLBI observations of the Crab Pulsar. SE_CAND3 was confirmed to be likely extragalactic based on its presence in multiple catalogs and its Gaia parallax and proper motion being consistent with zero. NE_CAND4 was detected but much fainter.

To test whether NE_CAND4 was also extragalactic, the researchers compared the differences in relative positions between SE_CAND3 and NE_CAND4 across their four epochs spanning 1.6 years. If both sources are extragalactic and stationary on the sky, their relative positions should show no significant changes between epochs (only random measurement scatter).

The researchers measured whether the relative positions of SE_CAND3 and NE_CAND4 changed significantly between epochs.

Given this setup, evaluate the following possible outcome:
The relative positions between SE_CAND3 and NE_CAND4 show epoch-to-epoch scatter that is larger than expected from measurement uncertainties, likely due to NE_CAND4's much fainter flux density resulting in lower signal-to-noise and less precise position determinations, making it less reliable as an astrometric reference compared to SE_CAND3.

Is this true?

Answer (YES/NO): NO